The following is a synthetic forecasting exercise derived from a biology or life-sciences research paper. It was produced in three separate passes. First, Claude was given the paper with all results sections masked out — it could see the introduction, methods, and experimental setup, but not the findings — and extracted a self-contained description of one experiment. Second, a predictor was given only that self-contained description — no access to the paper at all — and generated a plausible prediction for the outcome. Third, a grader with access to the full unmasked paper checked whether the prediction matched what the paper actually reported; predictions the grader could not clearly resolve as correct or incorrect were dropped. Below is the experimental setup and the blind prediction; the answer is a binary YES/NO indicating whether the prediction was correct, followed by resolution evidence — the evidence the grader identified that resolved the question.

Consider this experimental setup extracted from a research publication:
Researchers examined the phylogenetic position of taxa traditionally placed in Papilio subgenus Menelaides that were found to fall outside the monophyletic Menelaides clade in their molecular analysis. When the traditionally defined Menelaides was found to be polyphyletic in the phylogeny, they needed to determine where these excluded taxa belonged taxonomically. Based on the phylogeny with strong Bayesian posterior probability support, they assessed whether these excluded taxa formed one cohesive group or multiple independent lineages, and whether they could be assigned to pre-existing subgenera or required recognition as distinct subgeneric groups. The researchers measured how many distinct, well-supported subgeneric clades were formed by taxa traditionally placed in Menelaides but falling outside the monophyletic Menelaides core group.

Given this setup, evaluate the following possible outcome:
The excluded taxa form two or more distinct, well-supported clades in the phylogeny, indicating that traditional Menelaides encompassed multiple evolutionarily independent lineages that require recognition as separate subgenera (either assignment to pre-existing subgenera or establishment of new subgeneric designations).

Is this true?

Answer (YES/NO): YES